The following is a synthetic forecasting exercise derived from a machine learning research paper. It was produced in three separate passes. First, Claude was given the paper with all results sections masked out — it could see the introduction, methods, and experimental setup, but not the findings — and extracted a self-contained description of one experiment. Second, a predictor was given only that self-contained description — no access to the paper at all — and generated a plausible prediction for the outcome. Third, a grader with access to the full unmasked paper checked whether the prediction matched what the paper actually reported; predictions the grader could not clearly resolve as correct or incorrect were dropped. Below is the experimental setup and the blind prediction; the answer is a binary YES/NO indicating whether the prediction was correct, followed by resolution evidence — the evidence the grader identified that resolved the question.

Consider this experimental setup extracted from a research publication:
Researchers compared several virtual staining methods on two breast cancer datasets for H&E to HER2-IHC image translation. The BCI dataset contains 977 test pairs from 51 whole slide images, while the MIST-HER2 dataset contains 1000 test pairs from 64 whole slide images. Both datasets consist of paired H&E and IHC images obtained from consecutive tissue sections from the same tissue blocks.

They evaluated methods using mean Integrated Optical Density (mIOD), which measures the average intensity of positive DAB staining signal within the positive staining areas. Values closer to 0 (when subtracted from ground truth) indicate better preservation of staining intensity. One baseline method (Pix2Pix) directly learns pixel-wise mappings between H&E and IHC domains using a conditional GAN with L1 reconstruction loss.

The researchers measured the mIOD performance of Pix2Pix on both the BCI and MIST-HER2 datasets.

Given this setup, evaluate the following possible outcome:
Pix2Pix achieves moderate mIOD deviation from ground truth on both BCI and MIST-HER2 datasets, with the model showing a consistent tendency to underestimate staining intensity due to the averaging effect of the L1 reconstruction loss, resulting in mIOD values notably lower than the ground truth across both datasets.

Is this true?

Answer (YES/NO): NO